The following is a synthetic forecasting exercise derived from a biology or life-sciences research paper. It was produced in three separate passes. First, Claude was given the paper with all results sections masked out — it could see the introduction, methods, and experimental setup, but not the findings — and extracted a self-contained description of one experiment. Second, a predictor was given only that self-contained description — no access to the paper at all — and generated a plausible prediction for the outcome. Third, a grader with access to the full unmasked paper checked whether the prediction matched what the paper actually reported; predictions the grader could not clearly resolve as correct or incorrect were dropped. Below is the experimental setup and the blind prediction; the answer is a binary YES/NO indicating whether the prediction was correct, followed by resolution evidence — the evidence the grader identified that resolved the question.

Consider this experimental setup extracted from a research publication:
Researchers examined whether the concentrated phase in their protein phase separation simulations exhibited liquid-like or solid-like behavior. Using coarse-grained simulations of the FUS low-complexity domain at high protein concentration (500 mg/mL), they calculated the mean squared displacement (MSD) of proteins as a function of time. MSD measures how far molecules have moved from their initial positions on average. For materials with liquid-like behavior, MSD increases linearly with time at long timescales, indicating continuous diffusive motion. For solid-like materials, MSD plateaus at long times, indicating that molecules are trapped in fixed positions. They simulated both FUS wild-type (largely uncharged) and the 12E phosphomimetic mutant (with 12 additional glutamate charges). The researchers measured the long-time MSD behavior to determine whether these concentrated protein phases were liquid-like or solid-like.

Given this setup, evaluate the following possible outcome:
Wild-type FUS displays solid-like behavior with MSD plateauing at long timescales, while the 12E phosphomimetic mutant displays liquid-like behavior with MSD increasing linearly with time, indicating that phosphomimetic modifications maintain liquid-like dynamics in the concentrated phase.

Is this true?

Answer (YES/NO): NO